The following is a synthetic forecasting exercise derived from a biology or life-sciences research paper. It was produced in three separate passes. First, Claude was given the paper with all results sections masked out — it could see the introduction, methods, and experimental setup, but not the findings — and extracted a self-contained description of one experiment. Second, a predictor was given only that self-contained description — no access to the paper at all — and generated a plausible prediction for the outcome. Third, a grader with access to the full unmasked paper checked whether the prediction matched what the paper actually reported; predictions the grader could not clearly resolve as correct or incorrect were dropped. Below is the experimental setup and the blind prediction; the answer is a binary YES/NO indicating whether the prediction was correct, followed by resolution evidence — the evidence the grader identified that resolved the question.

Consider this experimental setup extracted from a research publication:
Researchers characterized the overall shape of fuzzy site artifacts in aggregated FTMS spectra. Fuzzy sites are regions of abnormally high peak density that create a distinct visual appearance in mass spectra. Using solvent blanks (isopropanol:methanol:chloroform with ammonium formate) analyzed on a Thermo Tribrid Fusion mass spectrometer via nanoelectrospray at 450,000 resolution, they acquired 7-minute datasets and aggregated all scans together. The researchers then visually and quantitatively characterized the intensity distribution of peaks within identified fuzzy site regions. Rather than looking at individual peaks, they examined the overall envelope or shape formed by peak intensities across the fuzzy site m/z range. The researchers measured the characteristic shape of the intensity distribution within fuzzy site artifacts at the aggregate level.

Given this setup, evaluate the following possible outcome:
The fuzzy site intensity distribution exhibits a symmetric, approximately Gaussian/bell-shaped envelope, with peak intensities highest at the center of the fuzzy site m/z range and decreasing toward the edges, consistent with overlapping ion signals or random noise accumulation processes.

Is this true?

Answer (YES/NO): YES